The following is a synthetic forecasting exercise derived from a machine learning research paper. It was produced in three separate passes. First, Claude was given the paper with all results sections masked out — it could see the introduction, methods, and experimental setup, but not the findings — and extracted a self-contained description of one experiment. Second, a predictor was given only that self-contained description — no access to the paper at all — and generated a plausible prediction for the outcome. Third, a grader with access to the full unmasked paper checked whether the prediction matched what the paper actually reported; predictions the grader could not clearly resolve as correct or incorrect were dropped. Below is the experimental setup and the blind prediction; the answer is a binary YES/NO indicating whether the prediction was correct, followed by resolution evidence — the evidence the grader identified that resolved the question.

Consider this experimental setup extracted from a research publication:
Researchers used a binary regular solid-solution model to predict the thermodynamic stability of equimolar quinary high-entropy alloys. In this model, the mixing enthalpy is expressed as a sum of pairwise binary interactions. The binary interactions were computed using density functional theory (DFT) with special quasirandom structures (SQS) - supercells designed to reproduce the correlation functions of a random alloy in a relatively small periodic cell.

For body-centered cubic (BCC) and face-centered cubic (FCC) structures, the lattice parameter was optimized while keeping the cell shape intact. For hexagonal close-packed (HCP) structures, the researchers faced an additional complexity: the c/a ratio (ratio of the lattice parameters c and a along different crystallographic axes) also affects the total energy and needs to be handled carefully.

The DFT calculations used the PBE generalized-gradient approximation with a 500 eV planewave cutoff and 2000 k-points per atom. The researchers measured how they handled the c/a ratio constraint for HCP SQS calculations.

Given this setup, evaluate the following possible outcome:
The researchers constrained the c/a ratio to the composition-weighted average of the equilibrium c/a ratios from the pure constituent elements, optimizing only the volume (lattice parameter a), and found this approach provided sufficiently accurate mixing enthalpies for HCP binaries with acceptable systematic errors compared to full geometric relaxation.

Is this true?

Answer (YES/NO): NO